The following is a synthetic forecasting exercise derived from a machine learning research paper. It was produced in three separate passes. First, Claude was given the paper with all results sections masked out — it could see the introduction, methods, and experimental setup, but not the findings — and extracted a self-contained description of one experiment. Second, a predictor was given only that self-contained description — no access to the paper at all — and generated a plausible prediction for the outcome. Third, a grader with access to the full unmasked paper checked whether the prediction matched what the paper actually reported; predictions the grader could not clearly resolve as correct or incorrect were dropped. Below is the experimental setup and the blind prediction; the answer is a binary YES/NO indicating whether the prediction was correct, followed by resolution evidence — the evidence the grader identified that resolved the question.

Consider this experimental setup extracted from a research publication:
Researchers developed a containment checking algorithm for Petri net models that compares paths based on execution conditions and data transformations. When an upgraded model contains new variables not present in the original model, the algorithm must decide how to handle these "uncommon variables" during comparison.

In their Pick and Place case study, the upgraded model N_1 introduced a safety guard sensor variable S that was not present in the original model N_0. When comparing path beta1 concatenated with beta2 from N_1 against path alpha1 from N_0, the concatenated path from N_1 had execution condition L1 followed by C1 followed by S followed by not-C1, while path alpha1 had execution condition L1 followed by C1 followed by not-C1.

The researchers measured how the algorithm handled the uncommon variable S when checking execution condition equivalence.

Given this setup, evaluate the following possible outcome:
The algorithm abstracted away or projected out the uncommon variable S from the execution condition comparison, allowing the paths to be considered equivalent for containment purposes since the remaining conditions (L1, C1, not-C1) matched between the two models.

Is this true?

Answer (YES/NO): YES